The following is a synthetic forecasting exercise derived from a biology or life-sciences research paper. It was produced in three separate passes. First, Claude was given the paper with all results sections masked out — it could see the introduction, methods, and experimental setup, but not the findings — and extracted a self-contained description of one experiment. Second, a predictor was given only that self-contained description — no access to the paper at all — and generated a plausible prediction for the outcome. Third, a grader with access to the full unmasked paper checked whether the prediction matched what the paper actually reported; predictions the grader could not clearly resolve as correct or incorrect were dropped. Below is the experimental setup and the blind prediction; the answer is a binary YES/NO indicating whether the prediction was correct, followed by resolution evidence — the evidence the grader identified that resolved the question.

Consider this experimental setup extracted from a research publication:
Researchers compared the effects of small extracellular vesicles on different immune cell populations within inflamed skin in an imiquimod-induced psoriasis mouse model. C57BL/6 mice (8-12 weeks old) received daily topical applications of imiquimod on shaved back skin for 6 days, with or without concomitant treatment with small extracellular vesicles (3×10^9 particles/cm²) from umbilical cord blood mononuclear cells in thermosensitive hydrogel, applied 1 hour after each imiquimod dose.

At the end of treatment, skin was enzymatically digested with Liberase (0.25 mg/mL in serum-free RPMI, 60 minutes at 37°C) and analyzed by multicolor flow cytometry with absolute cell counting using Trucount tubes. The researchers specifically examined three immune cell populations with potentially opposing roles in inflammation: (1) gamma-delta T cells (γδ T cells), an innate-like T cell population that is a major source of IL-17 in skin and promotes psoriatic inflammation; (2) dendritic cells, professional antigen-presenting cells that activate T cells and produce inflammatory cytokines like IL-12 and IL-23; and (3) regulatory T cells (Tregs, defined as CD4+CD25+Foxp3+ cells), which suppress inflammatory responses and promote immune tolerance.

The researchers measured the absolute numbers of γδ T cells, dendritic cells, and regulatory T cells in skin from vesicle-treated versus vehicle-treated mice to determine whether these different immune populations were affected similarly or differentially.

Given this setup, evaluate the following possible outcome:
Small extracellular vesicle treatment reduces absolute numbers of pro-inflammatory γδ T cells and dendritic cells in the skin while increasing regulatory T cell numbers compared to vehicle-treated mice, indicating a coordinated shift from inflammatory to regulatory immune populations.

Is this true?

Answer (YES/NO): NO